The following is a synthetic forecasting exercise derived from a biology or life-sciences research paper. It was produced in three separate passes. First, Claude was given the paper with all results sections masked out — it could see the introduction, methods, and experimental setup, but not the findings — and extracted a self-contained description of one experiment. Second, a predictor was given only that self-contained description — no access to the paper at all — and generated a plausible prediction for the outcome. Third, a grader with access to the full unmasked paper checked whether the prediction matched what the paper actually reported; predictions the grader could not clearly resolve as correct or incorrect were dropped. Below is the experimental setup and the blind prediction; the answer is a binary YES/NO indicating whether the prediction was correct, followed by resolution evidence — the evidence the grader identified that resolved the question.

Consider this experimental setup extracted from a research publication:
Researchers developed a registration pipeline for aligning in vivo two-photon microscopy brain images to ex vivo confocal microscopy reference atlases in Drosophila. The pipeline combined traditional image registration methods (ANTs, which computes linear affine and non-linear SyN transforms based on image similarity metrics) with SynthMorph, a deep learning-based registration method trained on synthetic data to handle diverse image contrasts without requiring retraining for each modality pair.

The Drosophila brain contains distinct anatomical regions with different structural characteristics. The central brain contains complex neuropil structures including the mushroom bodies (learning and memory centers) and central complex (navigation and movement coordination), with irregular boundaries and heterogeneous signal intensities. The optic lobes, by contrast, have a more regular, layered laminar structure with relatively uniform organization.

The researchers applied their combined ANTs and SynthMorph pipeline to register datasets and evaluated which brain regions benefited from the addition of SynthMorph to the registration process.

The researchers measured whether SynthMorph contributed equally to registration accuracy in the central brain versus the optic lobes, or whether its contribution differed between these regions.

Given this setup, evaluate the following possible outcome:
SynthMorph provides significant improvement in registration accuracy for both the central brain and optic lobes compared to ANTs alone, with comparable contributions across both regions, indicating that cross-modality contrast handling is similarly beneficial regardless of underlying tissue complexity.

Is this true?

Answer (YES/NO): NO